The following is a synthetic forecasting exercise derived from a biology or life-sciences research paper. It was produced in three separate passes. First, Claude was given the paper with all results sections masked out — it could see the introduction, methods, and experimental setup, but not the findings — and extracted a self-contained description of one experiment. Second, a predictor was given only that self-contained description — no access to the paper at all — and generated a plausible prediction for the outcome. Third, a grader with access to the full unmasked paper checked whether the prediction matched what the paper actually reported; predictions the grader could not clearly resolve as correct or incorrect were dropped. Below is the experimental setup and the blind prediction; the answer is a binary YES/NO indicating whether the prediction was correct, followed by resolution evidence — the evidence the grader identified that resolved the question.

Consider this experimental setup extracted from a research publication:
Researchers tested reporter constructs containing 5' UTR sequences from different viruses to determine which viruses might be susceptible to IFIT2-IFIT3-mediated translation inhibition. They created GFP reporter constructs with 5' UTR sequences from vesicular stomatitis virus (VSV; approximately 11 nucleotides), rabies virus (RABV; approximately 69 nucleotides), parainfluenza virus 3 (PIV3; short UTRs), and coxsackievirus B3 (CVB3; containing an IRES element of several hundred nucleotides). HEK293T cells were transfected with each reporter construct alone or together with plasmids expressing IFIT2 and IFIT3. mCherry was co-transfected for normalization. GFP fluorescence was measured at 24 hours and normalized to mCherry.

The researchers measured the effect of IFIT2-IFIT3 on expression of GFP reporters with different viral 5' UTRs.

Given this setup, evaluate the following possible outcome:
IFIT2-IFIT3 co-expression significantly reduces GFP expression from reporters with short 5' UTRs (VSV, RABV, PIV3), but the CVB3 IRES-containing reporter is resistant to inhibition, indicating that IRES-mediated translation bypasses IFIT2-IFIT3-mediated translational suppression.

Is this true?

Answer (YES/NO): NO